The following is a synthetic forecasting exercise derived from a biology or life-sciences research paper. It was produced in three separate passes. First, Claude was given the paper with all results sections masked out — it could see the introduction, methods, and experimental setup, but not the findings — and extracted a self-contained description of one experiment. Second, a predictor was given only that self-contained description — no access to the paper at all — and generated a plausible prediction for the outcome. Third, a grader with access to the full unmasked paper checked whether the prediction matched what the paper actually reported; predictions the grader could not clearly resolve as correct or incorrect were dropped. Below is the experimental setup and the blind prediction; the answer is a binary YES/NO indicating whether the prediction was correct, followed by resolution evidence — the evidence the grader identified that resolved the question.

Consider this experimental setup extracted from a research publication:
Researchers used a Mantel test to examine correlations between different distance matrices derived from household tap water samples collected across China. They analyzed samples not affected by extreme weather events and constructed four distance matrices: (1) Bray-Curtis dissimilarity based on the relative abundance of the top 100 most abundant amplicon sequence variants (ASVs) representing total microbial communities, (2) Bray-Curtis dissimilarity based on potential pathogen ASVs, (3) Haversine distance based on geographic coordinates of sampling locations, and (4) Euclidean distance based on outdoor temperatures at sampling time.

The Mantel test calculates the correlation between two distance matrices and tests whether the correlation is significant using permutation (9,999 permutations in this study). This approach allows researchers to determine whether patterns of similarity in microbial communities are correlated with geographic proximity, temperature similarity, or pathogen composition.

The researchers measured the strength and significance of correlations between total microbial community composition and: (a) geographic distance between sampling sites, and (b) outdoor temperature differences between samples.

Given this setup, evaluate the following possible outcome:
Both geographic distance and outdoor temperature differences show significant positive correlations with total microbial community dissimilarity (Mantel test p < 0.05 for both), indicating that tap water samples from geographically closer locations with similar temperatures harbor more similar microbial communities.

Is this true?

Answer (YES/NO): NO